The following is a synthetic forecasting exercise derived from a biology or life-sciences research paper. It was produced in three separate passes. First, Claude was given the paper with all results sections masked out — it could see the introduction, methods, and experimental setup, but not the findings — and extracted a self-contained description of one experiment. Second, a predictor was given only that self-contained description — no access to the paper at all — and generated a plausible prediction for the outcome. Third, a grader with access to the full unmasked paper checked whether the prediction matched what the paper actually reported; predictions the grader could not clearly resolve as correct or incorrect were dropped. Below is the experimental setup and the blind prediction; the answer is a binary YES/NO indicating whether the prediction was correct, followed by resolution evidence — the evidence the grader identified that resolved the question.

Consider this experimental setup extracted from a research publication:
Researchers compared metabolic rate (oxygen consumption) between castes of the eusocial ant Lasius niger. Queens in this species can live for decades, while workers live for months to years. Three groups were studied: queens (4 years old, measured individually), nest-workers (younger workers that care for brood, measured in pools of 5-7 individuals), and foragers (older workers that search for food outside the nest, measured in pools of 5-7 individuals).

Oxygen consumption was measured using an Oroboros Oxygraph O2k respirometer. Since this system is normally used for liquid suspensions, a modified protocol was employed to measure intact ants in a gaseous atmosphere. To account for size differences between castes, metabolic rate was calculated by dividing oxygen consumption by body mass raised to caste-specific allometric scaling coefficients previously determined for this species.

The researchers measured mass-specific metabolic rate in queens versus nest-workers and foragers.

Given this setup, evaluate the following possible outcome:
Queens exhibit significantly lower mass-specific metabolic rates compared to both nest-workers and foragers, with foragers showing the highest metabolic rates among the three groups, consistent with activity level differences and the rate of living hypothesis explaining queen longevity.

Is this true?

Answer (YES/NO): YES